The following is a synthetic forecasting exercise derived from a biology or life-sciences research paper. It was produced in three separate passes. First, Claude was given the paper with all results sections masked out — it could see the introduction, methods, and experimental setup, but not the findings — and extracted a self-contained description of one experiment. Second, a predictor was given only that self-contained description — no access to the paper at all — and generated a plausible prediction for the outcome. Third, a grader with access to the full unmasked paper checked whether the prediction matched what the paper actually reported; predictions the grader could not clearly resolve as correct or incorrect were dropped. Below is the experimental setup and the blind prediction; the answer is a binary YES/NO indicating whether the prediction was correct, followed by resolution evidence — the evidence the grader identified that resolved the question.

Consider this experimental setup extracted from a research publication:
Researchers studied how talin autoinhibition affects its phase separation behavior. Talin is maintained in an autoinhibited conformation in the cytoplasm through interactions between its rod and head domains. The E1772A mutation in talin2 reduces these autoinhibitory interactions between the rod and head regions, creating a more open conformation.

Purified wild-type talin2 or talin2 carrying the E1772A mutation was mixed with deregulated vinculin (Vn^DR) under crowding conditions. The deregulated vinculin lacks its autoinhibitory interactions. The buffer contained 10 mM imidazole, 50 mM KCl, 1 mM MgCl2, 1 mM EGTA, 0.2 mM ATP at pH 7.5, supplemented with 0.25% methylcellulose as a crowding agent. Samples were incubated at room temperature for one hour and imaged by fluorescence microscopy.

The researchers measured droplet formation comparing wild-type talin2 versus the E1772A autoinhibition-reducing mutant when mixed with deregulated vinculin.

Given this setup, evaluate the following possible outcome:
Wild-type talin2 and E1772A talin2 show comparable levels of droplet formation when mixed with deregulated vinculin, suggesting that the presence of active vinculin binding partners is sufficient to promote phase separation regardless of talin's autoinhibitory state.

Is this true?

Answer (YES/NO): NO